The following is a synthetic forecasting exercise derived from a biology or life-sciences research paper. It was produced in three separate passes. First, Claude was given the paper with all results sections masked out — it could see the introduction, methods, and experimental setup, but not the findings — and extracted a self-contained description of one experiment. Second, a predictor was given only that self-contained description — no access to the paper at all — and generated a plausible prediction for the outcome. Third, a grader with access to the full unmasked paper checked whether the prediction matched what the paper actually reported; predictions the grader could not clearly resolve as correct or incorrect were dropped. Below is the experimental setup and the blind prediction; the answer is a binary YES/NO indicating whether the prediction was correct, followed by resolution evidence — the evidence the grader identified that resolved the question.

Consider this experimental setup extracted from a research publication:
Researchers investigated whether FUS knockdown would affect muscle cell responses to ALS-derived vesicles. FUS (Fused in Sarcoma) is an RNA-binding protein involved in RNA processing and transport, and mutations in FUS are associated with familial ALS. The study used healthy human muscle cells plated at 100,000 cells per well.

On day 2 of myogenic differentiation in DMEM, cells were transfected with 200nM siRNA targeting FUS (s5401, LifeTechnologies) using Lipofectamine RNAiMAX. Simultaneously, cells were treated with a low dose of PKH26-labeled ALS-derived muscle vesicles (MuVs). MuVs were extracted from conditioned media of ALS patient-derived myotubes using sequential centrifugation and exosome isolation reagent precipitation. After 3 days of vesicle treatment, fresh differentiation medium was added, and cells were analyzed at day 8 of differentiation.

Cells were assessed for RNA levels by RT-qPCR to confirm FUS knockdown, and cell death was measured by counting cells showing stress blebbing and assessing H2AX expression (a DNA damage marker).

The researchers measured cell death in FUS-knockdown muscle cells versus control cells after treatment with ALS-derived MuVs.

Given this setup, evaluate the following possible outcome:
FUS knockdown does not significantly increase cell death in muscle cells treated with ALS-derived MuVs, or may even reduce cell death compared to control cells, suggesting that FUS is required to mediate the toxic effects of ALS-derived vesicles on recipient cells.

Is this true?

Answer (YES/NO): YES